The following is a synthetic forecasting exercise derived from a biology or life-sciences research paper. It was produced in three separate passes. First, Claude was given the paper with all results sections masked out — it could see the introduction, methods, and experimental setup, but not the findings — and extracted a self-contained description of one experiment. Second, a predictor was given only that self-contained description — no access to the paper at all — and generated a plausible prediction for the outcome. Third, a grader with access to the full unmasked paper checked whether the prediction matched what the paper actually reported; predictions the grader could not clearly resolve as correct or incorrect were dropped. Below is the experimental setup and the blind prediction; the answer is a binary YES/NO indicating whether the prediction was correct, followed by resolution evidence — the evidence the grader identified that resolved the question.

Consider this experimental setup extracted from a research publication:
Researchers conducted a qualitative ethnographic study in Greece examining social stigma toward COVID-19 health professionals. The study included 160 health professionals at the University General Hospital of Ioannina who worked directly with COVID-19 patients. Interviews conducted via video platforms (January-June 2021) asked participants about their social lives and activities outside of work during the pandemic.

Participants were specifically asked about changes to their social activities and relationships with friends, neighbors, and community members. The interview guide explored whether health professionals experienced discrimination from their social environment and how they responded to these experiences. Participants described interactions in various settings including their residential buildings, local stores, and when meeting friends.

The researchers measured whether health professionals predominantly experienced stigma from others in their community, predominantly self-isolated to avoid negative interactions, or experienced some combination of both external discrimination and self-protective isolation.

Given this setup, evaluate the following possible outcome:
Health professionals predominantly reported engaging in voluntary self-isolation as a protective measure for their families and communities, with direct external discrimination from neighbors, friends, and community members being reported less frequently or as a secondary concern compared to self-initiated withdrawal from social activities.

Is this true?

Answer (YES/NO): NO